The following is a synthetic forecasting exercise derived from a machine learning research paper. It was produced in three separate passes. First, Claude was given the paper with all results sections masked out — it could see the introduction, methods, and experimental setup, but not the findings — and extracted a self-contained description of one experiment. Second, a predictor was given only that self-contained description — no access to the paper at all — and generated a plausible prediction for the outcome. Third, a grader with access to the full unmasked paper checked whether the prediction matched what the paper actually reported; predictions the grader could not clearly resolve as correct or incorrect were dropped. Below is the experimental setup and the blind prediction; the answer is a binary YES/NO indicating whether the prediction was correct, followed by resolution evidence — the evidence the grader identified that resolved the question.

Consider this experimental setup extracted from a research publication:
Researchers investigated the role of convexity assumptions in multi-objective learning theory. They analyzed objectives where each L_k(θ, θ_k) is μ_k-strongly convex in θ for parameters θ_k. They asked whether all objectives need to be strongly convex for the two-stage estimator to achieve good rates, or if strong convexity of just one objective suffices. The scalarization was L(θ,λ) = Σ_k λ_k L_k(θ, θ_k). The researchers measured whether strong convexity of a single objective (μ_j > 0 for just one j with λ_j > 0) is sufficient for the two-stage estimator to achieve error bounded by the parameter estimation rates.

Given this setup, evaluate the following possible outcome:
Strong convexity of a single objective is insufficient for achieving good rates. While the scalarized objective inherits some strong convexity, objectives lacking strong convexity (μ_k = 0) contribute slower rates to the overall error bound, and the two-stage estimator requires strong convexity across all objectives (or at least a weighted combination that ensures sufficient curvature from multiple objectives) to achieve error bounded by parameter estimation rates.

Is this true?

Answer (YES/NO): NO